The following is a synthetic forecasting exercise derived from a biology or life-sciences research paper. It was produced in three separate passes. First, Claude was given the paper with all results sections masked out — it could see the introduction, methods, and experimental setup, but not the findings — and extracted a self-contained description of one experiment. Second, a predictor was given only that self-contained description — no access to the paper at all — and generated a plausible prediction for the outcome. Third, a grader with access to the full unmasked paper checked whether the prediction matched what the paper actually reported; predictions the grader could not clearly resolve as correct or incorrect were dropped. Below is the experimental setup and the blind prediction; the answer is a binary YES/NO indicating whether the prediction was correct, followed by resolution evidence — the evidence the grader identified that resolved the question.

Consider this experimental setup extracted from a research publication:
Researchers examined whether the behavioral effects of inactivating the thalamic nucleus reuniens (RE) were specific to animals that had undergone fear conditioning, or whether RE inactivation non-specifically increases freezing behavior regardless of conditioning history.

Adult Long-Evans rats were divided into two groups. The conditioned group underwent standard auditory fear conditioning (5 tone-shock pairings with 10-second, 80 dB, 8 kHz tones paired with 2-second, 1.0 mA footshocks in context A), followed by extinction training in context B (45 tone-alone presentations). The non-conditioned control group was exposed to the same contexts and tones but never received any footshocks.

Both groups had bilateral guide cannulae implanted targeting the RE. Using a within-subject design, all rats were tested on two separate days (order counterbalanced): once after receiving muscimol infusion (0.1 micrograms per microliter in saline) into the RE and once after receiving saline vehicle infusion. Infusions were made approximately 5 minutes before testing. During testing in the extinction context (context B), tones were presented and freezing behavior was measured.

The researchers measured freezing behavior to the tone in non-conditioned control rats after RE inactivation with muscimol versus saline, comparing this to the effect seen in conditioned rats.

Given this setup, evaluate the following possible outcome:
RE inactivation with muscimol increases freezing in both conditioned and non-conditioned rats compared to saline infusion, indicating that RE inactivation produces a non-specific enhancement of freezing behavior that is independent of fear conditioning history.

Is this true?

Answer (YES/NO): NO